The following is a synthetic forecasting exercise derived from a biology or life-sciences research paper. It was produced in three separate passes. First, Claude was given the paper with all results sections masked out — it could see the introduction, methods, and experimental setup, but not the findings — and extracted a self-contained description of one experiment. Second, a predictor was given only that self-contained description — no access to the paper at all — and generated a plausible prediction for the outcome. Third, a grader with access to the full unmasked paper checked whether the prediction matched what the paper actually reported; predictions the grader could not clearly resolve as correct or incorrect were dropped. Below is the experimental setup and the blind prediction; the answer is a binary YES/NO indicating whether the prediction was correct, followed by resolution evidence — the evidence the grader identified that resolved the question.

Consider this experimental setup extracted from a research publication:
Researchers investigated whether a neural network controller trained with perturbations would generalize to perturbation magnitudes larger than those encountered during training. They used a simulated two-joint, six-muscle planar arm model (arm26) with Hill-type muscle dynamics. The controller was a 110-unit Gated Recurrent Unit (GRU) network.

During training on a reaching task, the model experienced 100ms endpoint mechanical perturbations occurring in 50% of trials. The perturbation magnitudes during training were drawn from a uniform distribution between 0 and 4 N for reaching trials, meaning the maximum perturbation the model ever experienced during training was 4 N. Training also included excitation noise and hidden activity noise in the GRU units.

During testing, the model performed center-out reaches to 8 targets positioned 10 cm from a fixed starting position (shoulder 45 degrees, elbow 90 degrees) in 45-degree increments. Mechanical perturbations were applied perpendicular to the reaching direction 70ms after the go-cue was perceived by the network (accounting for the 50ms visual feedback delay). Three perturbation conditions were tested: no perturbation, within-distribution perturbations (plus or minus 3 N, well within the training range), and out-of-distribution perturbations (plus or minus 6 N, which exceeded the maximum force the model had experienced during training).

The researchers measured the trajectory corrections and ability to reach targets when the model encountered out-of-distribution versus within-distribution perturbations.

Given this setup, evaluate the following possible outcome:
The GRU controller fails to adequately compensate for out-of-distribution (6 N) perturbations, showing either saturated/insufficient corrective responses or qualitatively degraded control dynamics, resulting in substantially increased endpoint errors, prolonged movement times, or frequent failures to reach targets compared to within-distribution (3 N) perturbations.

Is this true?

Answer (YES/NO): NO